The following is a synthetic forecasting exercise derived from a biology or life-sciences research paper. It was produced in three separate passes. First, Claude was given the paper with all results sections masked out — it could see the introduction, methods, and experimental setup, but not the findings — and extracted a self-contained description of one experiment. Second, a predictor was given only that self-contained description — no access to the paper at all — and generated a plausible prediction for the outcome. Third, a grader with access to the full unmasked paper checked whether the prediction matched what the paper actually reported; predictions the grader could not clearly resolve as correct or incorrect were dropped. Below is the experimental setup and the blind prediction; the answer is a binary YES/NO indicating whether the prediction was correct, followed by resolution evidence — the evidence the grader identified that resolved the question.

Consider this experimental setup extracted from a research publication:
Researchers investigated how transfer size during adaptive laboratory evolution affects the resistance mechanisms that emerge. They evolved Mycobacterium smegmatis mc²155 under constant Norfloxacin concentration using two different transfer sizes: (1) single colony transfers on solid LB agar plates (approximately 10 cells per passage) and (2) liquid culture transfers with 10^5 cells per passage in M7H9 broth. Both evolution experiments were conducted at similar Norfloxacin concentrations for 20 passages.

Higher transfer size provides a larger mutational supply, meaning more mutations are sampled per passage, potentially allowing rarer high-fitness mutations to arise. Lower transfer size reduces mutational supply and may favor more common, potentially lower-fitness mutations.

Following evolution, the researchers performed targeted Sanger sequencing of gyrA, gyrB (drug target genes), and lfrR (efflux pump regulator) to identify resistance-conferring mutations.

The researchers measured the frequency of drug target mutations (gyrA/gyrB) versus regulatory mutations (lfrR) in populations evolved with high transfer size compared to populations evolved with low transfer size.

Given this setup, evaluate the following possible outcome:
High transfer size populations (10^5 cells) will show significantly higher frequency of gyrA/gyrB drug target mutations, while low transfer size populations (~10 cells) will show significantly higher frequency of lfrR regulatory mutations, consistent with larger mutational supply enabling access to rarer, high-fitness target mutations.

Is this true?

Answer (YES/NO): NO